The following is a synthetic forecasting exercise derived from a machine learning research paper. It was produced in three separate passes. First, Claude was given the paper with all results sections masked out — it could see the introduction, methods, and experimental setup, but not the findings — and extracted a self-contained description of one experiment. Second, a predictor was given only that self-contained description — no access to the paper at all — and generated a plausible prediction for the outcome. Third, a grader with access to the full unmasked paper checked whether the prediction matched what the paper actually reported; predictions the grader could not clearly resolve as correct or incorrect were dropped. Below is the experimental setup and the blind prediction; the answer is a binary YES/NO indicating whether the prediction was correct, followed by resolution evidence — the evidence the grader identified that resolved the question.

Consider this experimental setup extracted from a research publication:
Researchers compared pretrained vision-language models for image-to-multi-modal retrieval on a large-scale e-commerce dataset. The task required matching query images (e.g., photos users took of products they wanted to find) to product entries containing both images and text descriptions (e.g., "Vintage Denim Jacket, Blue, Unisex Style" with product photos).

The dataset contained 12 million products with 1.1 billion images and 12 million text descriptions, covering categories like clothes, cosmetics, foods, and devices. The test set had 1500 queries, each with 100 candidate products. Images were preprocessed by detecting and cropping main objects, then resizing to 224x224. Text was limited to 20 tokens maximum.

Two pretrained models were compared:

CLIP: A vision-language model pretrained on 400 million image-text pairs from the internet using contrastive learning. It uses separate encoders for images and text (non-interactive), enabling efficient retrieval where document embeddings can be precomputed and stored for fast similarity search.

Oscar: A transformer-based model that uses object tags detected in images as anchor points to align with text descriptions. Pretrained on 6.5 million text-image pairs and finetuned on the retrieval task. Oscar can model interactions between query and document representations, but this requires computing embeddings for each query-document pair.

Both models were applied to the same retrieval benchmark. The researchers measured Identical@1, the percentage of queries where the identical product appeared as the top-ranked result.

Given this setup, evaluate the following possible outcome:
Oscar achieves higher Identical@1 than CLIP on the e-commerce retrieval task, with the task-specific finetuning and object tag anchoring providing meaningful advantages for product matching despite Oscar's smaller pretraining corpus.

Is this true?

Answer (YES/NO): NO